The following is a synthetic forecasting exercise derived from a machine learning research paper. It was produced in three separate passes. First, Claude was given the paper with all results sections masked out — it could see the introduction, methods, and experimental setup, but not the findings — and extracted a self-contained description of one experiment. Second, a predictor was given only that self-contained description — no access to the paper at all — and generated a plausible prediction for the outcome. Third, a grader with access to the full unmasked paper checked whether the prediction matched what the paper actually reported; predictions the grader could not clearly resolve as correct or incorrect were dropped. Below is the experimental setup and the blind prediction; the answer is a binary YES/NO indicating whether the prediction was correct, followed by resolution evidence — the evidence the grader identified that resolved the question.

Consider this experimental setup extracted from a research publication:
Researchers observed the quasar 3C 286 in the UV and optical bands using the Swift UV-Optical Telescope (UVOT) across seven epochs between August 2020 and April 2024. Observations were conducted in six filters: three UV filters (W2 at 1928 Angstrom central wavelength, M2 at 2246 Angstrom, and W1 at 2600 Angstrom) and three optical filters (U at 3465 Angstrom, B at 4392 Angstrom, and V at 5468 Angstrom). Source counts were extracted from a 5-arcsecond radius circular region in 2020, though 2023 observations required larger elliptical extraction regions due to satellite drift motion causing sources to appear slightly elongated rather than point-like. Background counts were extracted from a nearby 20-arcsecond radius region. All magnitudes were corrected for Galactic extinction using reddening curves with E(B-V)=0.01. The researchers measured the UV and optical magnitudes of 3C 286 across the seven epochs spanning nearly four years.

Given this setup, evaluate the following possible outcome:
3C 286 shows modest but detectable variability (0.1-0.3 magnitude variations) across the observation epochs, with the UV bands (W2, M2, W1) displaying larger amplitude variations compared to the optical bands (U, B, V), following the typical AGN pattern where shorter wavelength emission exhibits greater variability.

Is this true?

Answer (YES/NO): NO